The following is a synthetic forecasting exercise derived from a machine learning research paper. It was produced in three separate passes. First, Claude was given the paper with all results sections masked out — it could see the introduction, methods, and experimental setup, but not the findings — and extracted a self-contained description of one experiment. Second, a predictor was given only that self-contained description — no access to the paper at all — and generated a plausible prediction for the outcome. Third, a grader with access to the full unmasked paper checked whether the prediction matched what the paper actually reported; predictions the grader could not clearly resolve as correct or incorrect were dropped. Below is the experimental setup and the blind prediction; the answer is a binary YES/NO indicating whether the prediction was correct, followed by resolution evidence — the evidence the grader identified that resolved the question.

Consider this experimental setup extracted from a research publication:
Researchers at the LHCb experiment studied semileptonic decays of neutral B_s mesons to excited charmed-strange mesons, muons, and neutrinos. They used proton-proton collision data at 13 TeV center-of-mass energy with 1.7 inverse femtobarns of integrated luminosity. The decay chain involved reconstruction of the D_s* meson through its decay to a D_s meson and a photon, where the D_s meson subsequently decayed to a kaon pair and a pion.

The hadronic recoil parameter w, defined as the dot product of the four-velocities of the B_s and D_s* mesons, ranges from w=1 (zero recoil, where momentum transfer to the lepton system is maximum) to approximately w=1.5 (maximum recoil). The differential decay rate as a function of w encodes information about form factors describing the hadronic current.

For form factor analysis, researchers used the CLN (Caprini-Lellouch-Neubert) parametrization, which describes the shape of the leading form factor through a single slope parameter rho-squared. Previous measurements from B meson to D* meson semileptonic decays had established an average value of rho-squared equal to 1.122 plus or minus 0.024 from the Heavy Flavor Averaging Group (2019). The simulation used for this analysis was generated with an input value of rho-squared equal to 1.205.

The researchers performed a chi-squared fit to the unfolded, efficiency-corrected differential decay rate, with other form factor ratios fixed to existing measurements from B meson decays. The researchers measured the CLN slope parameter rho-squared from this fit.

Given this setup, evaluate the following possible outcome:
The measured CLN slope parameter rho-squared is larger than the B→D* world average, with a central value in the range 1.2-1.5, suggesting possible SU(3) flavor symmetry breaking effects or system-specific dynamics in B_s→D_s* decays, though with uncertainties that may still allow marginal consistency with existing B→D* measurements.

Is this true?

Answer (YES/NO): NO